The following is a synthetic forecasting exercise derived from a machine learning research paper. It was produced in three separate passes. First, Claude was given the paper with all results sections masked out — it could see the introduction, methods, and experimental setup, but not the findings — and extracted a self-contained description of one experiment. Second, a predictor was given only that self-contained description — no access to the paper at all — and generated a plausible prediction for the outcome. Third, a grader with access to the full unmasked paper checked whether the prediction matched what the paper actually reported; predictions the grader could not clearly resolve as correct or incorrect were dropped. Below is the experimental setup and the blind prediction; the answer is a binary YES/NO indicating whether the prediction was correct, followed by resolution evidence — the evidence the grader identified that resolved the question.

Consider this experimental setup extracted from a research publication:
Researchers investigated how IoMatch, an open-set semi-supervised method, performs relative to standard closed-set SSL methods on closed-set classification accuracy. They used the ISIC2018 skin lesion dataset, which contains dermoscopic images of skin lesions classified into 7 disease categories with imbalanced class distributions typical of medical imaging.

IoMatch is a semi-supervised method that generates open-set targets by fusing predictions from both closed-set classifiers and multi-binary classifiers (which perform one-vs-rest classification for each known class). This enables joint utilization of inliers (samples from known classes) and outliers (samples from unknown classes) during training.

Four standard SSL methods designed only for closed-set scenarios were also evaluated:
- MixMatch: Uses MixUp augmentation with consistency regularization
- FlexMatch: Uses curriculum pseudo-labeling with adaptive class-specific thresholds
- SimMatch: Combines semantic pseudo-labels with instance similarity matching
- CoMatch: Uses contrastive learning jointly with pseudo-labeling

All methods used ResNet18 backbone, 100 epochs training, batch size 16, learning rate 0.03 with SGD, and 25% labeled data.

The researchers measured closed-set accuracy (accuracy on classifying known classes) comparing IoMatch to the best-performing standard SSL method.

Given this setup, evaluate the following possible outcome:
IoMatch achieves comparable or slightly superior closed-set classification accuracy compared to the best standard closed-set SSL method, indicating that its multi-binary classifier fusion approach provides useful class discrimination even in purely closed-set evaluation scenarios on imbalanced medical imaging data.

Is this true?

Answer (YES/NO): YES